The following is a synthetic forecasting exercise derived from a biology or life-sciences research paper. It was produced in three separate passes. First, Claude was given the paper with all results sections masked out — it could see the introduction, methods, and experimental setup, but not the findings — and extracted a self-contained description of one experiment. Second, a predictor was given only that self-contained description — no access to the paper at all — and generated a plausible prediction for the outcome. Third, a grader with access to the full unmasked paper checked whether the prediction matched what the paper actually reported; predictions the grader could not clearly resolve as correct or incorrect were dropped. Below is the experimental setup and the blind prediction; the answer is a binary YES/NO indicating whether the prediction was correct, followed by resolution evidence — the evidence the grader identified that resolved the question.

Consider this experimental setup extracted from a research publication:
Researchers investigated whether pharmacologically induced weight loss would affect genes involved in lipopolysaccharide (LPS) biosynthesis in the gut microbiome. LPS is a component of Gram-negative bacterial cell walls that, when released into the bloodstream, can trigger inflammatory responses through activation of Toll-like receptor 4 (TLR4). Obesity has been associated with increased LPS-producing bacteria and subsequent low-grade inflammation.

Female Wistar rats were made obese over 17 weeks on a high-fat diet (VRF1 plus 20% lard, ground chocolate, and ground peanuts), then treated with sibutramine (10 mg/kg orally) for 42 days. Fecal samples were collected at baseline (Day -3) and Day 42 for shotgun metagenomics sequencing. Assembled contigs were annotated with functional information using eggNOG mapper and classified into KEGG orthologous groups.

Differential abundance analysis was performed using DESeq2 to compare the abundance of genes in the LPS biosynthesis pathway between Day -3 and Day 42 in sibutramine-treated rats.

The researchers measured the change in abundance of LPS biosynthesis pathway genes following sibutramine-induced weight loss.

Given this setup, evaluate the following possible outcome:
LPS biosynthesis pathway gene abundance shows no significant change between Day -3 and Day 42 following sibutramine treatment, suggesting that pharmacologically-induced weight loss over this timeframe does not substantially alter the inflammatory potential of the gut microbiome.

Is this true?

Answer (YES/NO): YES